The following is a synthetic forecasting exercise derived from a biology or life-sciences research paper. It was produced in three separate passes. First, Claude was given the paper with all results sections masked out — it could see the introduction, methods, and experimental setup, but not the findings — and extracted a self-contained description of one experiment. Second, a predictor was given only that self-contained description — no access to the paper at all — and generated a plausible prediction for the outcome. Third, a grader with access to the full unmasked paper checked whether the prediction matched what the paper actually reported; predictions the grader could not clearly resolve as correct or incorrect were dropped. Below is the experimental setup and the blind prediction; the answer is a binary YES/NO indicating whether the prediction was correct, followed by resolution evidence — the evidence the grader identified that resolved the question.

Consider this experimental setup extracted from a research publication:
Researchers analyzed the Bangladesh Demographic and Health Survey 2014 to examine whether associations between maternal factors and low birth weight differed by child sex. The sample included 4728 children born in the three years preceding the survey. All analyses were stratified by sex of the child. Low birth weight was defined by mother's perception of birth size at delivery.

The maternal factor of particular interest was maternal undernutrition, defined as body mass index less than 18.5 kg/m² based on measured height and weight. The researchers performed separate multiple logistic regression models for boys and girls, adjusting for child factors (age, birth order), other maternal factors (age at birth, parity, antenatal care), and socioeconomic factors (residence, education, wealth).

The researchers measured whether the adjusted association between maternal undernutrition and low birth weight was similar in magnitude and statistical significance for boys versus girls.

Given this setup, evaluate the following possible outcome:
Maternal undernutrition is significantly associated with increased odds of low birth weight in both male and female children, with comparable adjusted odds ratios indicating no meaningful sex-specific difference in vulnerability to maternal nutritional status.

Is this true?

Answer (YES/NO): YES